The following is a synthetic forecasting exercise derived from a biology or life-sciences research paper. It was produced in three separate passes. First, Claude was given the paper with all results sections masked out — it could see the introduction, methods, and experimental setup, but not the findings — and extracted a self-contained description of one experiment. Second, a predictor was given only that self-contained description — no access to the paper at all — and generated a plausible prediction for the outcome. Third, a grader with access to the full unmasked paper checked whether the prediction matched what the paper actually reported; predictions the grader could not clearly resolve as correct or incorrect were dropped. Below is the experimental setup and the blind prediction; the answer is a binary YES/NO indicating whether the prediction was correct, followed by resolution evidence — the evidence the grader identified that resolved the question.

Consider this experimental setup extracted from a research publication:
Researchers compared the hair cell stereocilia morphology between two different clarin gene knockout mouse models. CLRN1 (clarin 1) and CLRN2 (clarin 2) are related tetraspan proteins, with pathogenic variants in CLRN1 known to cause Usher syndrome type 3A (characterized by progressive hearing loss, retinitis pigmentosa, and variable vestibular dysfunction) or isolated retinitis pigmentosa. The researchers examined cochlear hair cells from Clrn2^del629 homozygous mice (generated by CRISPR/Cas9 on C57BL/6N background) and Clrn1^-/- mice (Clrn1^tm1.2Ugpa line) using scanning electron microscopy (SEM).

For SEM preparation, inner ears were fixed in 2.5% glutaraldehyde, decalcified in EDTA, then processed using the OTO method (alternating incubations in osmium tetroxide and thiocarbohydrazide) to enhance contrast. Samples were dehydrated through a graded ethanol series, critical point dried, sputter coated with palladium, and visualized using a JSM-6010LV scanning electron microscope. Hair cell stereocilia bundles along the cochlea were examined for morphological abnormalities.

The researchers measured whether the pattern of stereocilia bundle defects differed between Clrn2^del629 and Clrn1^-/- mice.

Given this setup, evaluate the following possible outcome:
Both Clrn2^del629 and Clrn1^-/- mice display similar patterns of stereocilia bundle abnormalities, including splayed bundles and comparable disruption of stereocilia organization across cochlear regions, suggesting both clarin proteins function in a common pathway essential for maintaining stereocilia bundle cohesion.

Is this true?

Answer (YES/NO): NO